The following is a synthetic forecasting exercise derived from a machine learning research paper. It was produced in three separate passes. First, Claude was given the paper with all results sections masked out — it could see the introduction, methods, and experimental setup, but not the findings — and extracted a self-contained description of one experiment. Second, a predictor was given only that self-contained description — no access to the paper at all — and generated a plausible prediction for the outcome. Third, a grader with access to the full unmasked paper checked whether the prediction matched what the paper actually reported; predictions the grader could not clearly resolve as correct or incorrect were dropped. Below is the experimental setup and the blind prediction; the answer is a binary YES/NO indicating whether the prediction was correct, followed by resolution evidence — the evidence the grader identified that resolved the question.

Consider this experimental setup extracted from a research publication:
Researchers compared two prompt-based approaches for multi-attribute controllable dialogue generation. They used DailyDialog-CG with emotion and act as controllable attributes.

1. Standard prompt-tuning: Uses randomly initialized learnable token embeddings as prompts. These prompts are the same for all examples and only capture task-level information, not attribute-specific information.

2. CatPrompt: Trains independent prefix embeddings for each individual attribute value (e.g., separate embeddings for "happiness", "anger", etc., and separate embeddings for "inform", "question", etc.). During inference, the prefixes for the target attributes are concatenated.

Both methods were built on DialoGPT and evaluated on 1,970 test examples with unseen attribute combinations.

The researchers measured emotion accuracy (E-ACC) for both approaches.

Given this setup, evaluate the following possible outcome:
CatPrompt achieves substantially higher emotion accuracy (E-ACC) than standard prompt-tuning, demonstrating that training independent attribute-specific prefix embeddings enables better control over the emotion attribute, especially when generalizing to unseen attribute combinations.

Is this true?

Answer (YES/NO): NO